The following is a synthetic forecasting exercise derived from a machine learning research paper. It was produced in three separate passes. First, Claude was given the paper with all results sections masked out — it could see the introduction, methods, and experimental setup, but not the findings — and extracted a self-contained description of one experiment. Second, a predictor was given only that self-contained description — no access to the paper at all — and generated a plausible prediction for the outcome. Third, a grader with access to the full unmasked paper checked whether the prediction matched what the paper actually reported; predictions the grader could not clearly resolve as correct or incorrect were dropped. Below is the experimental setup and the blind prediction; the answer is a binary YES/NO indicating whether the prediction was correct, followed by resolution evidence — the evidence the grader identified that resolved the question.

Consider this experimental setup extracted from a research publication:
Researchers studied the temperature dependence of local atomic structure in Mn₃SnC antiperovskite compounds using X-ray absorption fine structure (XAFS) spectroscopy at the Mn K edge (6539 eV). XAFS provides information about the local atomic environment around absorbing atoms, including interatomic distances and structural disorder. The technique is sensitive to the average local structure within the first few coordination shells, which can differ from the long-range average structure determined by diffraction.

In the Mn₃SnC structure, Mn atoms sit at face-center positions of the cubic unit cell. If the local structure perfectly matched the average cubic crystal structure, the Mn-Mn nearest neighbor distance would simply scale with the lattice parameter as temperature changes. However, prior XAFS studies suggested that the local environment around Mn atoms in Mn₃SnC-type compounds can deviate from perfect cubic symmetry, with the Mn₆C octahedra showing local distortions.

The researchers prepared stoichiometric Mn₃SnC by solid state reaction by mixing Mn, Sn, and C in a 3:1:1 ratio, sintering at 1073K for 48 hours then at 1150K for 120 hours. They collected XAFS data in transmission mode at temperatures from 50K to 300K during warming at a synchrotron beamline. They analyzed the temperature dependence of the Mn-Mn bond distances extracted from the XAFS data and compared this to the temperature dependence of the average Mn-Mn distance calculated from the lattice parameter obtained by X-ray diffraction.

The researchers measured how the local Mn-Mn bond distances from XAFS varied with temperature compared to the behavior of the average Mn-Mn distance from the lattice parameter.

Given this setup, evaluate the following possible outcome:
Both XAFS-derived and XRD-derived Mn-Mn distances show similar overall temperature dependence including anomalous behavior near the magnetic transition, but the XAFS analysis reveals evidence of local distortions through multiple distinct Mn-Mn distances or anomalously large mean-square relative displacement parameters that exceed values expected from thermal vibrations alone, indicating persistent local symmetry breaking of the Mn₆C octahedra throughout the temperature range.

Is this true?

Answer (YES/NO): NO